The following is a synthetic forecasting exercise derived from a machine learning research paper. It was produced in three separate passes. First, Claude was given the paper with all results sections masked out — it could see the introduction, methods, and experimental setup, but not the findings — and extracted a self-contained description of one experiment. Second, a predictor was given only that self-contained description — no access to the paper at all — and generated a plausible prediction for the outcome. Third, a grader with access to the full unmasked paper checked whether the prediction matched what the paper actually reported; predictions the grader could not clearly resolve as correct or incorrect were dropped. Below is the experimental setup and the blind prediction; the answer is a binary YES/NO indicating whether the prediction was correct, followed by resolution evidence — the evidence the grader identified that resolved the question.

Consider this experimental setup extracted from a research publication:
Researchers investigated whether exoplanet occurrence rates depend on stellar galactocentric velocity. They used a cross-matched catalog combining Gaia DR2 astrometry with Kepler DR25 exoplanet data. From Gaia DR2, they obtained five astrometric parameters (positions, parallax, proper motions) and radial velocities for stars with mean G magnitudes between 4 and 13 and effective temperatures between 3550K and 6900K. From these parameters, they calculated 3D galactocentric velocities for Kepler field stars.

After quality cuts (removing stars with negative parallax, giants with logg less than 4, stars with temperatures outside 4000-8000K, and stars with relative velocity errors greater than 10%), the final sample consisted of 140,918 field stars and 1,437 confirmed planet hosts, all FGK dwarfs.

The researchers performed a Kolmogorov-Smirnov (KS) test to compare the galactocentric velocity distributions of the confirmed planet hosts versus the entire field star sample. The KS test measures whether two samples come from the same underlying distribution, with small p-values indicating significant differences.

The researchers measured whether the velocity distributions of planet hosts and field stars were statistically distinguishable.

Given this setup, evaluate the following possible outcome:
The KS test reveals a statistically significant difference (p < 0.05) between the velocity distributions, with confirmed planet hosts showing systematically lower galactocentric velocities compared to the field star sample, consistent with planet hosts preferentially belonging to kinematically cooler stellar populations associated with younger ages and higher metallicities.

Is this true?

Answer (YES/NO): NO